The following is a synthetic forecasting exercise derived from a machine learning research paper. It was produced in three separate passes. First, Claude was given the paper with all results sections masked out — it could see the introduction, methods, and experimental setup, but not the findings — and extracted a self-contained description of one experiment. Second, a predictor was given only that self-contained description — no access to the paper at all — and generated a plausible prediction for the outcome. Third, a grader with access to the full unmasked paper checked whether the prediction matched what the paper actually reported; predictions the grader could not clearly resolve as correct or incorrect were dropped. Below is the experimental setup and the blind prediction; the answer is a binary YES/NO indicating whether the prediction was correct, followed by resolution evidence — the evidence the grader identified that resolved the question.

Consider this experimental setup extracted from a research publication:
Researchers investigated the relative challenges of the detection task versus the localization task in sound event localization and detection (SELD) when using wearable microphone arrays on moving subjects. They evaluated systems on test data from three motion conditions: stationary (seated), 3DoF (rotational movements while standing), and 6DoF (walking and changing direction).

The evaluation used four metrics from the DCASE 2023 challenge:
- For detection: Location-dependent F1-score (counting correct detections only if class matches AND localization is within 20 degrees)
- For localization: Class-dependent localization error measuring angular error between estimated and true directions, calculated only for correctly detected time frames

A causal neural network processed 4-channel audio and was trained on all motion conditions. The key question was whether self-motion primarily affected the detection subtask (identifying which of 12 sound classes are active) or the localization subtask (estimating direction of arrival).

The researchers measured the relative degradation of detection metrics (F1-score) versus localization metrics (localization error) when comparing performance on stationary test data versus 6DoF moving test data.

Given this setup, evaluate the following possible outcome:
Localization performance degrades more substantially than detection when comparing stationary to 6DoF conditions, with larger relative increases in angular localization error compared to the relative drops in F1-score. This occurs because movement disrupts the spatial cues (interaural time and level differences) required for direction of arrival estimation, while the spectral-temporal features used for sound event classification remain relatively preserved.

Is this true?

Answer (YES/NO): NO